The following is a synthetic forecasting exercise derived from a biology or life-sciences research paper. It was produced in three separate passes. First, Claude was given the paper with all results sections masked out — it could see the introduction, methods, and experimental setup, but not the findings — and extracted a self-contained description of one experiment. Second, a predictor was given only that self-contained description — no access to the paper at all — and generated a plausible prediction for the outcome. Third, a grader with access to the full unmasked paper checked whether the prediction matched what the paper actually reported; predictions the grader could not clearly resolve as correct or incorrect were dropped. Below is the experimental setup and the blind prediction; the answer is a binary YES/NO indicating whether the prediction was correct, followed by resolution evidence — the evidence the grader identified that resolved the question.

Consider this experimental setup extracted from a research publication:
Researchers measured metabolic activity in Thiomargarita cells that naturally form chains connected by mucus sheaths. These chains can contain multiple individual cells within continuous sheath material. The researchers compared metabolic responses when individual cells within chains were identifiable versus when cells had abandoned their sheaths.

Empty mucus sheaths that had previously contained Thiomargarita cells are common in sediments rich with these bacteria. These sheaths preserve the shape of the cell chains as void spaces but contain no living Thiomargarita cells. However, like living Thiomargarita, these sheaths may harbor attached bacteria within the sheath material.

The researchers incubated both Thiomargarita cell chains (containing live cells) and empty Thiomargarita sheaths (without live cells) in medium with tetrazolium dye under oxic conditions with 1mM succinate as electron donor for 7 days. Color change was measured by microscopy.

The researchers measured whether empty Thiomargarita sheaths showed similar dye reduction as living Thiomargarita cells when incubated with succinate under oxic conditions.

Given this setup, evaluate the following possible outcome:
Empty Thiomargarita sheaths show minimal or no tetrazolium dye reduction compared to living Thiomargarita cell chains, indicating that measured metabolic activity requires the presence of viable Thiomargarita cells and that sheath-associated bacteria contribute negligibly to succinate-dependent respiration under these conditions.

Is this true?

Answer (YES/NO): YES